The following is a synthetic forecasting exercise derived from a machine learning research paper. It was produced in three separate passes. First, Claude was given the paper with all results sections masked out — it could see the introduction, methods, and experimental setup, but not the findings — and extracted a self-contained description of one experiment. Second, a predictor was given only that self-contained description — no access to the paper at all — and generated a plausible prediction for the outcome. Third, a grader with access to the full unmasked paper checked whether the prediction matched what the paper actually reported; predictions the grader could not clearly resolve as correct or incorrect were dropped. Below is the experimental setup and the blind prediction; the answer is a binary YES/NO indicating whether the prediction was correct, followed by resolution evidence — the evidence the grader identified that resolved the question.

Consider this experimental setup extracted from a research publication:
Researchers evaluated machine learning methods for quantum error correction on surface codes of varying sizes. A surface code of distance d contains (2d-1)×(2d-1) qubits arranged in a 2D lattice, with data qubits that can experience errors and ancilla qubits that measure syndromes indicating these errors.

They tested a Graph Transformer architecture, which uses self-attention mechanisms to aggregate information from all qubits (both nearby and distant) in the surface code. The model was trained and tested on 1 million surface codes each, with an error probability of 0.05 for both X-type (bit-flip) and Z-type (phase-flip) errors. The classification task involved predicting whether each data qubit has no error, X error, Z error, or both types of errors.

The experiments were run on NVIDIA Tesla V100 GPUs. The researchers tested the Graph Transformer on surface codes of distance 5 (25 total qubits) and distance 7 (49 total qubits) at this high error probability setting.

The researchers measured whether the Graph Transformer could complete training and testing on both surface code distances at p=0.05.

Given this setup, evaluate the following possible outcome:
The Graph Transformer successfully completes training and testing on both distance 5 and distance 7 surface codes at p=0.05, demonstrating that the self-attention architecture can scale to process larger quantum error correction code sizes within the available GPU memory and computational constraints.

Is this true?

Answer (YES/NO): NO